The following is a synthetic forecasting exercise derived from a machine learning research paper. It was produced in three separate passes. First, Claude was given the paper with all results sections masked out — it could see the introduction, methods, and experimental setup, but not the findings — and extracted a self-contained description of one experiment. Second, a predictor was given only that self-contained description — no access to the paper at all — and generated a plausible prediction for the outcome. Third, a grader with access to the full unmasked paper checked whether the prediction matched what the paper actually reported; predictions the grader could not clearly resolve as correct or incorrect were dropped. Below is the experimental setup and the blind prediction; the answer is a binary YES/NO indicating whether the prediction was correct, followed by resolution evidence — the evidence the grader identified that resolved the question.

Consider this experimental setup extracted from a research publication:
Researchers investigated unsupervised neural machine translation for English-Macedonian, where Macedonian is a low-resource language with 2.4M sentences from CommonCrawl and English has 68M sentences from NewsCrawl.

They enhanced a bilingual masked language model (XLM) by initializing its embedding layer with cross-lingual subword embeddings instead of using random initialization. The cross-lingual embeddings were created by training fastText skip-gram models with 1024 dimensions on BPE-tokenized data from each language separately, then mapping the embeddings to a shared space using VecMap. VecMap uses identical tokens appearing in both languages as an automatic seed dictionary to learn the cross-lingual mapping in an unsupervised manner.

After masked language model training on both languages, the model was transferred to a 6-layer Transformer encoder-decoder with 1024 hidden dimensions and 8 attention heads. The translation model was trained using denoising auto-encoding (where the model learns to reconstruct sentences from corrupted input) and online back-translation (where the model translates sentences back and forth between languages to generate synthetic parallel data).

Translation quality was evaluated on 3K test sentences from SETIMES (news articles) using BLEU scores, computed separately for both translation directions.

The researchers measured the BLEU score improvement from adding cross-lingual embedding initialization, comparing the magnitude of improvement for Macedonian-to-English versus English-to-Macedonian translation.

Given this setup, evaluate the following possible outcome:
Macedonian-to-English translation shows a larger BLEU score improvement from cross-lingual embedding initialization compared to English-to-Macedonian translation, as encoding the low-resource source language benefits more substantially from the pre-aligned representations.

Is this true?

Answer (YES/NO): YES